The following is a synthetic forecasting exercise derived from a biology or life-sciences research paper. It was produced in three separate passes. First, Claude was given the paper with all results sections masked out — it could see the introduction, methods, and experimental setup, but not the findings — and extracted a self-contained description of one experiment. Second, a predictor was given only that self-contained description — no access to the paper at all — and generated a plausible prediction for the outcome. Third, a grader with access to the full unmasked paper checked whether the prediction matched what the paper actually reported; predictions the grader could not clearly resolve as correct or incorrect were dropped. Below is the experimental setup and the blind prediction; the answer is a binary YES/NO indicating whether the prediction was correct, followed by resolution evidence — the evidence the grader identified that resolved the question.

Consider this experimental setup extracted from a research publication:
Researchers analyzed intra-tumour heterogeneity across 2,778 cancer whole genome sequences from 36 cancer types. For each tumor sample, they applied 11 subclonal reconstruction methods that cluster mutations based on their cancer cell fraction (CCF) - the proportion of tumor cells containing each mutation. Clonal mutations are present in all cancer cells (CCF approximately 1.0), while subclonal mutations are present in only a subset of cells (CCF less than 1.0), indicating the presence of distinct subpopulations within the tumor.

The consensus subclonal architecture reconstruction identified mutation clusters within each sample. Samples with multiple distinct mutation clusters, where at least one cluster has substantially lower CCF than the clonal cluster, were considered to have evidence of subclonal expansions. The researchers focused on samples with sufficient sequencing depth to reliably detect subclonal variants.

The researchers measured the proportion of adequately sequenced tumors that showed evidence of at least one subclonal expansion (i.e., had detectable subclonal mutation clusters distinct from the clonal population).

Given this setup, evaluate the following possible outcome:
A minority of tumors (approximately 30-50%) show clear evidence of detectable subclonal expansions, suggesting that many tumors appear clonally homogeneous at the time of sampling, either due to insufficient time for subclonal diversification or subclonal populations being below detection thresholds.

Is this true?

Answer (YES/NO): NO